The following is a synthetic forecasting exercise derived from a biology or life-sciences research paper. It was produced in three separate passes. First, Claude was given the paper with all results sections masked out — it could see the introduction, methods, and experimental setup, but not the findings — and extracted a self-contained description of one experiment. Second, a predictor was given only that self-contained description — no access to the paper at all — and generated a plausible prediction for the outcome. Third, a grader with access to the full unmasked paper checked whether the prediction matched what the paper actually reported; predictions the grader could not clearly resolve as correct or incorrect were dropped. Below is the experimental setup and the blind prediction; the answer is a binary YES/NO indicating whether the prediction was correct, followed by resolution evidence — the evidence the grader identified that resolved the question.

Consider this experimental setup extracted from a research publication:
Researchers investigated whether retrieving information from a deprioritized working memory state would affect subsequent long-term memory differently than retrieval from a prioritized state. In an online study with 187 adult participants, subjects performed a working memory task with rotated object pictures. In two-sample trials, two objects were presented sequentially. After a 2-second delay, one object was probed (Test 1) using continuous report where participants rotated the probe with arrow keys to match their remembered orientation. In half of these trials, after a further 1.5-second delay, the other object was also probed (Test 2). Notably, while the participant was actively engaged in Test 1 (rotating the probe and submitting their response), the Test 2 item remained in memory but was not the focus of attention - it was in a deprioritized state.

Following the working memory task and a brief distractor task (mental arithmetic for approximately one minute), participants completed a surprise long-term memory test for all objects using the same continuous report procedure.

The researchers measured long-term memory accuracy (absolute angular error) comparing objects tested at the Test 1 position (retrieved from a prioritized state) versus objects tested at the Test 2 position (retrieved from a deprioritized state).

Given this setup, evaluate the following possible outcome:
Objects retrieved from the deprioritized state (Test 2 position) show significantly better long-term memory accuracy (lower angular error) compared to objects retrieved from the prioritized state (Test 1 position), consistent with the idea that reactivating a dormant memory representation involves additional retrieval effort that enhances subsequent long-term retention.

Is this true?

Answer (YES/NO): YES